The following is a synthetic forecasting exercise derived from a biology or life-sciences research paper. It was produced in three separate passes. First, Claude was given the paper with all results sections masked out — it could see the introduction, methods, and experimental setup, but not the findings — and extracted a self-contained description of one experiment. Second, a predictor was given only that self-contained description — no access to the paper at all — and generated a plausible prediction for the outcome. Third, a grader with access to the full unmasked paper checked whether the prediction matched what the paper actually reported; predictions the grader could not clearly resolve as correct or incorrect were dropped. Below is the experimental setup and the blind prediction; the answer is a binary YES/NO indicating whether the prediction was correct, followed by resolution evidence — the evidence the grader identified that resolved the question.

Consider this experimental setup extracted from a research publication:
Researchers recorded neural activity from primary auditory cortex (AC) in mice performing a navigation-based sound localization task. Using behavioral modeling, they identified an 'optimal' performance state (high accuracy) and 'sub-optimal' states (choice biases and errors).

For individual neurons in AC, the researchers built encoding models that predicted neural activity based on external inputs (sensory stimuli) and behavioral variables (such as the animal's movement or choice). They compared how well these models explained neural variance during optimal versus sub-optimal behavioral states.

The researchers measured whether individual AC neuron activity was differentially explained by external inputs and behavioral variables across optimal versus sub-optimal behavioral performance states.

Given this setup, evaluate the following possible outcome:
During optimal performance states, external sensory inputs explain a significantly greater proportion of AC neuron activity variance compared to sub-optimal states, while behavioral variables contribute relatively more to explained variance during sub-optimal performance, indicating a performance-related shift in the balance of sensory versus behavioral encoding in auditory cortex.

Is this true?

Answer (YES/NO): NO